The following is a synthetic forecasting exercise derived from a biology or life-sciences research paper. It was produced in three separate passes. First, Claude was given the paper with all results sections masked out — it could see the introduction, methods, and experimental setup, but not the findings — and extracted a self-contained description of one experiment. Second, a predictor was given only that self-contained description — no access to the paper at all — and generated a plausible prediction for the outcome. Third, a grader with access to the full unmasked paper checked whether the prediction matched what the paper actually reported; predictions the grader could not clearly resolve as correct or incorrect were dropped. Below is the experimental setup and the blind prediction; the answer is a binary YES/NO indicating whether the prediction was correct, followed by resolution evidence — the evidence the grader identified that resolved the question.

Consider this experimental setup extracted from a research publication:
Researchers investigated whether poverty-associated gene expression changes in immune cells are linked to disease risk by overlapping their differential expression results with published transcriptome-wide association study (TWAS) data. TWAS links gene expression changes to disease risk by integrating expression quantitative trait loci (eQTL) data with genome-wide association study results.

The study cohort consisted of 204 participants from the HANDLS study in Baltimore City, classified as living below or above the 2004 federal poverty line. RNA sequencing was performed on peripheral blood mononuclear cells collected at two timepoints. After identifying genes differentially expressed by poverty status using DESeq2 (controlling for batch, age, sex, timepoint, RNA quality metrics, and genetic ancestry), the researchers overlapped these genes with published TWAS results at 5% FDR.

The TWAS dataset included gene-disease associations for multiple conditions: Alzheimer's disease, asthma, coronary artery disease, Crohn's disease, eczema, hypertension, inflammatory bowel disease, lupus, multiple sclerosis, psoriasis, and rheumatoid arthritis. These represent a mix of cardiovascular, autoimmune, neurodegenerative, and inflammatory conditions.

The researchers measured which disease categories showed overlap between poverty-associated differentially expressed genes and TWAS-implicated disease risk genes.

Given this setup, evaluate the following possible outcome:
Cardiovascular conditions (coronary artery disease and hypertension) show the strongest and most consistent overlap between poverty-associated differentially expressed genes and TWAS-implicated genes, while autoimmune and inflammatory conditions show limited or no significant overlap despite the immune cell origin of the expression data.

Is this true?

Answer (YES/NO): NO